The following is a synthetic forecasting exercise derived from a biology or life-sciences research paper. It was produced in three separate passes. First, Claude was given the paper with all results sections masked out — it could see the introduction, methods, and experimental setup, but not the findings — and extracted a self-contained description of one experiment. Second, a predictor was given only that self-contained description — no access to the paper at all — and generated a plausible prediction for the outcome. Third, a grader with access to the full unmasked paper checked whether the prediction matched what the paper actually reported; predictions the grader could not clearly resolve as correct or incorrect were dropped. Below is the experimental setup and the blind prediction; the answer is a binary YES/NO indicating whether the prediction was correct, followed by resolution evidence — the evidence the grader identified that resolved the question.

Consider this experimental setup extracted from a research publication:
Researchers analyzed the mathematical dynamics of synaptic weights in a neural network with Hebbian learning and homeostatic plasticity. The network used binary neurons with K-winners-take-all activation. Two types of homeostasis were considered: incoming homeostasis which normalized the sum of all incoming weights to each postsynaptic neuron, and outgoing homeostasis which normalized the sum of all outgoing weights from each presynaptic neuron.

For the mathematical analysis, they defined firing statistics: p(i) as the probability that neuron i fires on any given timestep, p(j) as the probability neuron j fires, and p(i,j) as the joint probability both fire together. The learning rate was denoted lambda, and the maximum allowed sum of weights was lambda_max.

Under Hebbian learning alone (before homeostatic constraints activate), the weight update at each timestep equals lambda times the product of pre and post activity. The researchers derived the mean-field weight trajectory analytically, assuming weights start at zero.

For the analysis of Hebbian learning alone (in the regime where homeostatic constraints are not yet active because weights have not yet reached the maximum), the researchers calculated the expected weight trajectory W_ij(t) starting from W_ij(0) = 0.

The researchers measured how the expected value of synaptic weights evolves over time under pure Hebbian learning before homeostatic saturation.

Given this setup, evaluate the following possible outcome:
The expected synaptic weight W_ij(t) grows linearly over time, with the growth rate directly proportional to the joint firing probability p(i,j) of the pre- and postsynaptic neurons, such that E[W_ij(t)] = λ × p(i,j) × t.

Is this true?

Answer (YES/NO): YES